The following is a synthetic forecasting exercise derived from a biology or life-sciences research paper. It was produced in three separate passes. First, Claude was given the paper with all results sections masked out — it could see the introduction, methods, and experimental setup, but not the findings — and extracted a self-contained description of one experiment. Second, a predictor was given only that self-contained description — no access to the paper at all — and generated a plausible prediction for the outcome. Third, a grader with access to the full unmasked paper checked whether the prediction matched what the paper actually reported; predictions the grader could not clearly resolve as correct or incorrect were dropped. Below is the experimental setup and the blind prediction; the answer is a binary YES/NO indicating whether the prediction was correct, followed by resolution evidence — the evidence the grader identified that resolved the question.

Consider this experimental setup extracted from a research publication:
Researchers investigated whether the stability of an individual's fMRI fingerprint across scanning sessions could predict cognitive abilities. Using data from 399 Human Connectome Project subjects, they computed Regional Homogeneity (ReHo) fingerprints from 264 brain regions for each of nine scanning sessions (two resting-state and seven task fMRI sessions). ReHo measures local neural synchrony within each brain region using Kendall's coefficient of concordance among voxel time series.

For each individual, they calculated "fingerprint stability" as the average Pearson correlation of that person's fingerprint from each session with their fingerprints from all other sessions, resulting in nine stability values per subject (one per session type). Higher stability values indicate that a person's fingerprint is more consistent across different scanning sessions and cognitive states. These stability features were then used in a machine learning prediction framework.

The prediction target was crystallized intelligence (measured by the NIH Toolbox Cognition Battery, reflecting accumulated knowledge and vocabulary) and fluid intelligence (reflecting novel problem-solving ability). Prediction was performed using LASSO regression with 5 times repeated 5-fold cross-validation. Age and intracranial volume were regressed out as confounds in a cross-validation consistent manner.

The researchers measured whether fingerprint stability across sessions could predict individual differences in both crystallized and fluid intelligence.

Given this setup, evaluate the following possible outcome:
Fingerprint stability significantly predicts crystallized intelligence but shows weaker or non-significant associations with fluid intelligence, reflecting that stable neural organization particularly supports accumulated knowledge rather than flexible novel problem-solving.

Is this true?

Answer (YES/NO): YES